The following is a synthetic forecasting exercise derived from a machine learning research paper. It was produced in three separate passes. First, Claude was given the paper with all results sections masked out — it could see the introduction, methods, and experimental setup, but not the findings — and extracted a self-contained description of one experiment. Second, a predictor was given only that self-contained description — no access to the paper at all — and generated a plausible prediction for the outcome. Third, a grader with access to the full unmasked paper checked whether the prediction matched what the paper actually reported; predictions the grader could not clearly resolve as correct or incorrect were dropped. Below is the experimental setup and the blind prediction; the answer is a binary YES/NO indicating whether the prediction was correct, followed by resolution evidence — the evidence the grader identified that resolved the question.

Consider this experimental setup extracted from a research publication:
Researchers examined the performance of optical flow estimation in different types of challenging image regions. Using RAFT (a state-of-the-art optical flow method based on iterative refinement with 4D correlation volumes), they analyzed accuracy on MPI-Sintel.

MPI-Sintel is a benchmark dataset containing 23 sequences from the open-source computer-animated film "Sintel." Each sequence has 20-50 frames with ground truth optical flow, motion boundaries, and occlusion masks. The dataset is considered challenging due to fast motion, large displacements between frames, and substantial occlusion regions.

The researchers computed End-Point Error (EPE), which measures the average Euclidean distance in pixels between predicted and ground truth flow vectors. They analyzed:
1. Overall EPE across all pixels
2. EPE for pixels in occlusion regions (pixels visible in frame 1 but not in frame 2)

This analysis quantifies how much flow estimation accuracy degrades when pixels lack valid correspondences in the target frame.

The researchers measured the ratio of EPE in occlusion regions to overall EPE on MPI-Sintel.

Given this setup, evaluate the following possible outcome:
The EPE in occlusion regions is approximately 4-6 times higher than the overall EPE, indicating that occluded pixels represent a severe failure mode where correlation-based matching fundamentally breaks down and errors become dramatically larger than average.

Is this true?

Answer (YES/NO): NO